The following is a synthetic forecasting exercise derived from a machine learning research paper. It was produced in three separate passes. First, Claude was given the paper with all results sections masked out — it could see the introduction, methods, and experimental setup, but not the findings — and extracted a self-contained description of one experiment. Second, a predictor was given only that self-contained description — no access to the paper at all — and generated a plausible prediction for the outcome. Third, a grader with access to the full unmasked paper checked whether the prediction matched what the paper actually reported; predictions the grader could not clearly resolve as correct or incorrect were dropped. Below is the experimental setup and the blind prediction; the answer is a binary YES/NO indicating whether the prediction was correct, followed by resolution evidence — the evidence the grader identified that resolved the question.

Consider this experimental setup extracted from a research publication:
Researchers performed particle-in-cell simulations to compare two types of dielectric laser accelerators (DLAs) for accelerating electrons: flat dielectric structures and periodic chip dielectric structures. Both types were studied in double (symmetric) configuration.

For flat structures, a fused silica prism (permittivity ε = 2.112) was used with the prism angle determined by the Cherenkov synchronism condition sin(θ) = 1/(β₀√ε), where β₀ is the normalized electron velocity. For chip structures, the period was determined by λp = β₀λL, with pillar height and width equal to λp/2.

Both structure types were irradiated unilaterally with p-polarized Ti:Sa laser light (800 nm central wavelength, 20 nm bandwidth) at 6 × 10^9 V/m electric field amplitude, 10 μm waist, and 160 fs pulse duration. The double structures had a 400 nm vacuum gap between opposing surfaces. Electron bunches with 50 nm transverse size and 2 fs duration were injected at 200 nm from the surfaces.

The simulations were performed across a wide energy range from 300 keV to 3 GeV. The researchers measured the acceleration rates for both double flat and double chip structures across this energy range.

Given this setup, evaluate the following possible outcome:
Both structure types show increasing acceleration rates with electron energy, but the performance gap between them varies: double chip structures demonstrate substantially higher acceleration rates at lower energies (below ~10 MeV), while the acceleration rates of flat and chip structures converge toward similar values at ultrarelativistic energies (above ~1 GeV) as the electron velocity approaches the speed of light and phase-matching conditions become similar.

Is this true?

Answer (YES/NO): NO